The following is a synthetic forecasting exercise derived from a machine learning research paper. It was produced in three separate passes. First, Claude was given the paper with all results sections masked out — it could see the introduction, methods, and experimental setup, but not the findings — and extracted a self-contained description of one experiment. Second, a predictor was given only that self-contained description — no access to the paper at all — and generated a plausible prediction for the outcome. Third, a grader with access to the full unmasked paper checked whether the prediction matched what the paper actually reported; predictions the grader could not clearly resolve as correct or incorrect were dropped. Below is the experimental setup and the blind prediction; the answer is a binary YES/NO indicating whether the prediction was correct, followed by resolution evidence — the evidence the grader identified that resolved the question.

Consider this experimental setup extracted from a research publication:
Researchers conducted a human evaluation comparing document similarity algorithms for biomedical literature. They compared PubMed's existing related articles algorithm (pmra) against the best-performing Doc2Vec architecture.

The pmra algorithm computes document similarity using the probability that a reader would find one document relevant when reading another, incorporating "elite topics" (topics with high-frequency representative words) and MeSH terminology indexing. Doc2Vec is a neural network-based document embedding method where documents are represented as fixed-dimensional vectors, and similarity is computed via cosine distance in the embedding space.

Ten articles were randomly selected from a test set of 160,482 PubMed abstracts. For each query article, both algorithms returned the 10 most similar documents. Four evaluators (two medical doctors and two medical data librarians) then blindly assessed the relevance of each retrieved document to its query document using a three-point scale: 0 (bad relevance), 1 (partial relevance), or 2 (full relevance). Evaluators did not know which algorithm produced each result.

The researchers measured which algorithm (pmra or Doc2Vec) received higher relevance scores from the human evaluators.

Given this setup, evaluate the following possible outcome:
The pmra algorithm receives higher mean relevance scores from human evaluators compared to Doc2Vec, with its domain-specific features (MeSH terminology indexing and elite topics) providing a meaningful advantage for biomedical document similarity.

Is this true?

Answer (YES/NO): YES